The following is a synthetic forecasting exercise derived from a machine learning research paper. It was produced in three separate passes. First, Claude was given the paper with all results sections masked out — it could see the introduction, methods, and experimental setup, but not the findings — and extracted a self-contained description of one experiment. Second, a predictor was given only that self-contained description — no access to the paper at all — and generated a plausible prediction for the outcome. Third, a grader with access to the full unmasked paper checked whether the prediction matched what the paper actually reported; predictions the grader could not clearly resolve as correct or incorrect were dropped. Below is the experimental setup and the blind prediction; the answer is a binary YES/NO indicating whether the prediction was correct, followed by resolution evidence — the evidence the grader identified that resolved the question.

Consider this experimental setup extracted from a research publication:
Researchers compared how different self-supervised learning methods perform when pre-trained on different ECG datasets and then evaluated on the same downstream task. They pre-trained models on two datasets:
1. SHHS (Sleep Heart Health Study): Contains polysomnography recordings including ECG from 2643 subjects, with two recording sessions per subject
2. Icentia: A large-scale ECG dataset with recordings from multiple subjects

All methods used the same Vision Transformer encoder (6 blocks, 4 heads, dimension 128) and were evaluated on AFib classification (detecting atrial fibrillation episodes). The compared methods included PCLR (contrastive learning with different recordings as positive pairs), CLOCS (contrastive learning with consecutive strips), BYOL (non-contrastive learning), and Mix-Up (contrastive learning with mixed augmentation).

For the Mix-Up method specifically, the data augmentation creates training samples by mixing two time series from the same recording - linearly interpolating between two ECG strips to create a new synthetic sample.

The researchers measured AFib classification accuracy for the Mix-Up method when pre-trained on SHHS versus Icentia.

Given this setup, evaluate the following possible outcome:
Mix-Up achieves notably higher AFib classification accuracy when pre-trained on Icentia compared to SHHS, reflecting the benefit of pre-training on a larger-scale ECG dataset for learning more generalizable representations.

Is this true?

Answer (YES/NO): NO